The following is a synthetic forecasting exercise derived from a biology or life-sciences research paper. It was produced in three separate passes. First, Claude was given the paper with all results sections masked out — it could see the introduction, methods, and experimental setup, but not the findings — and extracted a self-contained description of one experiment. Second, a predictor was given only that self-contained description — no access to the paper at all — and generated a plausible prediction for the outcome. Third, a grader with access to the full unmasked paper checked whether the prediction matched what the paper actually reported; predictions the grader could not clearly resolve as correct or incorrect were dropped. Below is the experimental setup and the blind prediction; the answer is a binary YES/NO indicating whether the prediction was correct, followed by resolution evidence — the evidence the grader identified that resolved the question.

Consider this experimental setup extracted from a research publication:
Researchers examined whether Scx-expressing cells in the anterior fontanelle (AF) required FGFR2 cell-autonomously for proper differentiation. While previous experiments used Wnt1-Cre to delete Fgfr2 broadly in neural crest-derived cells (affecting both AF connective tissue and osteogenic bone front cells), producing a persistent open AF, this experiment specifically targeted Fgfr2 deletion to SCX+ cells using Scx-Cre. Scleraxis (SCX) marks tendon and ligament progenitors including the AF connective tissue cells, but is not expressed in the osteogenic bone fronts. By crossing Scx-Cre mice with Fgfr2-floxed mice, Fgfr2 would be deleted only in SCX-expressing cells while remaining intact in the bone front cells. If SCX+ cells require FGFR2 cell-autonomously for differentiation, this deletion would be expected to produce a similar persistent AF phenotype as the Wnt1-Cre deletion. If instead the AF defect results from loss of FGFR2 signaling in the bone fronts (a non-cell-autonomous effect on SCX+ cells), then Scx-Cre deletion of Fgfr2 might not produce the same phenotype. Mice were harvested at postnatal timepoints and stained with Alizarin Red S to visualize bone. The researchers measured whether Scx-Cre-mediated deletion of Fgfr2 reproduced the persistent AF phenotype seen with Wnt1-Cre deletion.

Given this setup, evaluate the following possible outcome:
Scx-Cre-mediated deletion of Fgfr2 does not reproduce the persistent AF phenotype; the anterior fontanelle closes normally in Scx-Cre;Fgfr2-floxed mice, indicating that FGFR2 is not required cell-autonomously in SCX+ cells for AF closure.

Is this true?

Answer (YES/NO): YES